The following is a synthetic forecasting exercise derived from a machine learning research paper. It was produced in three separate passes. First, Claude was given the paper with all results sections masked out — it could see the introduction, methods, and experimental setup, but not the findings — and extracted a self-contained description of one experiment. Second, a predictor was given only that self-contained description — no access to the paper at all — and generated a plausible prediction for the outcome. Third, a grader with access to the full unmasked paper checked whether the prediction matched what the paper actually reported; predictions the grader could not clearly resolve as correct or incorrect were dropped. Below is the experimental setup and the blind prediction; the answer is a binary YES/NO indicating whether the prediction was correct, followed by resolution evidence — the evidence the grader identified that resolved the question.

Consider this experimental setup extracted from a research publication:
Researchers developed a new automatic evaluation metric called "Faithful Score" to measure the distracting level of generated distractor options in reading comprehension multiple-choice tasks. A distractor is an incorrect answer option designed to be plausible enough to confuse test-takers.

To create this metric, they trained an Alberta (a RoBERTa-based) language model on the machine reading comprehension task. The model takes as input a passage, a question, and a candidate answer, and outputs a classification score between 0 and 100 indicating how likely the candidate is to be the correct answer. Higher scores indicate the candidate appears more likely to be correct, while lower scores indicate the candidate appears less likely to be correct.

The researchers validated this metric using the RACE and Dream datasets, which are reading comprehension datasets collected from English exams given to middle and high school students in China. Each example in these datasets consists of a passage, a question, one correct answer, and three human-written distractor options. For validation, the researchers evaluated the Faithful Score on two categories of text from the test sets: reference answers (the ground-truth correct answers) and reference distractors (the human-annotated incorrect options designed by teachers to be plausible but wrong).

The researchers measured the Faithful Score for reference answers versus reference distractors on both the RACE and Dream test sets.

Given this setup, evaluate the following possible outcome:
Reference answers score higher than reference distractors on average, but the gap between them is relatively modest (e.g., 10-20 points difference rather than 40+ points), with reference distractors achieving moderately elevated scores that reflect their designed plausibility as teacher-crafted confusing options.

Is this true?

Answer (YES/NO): NO